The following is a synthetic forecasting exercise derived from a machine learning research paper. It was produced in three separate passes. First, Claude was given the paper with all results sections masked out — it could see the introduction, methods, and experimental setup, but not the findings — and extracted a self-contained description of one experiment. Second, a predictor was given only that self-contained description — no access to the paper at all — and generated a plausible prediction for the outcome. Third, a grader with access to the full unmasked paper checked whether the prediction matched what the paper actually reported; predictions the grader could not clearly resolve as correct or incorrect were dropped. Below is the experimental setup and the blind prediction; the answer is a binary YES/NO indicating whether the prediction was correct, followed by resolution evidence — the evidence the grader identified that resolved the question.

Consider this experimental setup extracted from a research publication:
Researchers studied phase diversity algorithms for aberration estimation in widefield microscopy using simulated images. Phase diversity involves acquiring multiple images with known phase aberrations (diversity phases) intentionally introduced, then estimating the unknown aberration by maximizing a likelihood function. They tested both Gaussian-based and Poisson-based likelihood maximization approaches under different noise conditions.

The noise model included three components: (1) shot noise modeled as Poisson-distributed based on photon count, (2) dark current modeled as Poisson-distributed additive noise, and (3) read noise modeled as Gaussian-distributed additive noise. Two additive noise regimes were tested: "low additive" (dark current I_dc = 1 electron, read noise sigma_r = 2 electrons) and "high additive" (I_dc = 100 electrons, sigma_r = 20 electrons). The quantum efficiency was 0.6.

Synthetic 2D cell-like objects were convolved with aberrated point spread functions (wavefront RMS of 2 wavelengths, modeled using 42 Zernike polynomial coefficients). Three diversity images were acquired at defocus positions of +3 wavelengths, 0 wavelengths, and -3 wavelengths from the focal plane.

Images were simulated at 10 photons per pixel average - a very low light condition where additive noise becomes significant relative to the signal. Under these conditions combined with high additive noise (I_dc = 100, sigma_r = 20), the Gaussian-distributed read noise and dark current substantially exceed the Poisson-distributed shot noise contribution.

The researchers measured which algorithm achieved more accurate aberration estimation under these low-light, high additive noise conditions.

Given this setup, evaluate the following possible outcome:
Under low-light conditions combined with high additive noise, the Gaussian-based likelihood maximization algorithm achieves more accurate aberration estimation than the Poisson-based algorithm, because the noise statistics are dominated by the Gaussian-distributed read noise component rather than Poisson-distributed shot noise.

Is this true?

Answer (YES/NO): YES